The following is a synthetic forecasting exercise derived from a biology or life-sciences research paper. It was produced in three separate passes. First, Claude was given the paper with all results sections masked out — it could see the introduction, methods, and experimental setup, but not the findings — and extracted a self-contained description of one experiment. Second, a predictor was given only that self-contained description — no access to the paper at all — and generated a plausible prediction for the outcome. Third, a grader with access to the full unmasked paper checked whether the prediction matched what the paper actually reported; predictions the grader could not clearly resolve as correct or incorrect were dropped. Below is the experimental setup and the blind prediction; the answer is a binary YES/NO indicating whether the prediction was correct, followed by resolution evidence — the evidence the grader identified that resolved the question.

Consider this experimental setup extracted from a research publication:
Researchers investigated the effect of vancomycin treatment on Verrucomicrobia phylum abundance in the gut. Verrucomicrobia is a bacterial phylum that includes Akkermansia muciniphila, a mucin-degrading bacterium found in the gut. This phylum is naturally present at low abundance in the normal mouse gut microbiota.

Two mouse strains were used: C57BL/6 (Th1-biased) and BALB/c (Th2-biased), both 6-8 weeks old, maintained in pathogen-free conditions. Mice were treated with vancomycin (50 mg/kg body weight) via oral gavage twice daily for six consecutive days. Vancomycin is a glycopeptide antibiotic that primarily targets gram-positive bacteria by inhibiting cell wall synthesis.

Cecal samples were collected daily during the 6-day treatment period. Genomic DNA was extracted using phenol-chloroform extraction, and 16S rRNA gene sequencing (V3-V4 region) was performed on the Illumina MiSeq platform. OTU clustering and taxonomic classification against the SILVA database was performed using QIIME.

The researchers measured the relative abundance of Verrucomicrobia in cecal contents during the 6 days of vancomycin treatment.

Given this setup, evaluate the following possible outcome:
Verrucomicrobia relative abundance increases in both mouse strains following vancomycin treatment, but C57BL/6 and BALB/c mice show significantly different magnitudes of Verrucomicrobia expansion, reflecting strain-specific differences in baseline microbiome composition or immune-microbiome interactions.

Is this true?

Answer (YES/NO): YES